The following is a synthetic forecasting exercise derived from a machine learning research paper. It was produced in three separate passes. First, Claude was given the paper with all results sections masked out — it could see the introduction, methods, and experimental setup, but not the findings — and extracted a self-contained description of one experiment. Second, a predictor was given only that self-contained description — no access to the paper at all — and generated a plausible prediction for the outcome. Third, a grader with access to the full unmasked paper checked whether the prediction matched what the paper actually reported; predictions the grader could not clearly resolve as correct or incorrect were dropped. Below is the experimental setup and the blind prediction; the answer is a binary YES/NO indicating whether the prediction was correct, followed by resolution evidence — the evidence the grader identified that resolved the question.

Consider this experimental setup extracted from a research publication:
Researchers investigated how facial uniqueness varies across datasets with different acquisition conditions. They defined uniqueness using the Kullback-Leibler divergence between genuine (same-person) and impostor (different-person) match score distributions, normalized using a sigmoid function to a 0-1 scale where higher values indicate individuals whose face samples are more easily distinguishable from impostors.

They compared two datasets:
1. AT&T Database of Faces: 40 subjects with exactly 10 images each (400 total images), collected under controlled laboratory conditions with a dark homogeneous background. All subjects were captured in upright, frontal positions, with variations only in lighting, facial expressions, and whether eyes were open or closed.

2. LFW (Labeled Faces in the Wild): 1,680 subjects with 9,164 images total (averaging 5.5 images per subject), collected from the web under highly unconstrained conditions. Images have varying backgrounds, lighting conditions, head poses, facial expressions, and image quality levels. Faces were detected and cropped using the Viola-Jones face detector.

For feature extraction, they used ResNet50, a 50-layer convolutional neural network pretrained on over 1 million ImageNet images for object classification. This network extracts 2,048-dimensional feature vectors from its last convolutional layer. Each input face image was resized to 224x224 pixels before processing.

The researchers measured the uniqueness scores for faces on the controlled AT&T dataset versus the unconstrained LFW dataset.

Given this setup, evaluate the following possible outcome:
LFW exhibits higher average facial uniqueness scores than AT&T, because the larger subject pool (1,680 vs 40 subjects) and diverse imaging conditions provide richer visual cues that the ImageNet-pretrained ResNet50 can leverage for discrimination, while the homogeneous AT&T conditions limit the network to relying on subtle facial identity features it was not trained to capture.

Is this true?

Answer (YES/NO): NO